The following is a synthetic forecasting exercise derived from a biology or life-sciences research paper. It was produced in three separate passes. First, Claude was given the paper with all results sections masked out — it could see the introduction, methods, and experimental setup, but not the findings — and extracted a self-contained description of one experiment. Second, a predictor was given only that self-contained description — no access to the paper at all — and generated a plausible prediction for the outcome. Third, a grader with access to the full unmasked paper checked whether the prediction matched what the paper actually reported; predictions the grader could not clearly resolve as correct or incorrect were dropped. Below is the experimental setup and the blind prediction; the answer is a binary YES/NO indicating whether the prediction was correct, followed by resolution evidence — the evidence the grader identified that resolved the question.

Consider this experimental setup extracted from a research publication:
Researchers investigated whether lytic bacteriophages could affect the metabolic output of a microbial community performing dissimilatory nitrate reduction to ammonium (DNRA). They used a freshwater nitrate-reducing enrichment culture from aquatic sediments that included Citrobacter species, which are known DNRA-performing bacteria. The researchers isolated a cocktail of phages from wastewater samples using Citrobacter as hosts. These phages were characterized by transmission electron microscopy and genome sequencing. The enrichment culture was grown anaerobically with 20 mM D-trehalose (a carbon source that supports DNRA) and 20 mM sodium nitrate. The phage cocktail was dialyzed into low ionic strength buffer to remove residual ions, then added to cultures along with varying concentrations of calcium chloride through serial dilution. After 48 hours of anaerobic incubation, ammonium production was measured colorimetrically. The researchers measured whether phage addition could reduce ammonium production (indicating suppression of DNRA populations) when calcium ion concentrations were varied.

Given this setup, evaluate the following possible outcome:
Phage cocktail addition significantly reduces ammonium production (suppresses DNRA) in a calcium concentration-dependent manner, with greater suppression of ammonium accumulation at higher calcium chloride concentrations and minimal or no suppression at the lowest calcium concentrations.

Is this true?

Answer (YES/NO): YES